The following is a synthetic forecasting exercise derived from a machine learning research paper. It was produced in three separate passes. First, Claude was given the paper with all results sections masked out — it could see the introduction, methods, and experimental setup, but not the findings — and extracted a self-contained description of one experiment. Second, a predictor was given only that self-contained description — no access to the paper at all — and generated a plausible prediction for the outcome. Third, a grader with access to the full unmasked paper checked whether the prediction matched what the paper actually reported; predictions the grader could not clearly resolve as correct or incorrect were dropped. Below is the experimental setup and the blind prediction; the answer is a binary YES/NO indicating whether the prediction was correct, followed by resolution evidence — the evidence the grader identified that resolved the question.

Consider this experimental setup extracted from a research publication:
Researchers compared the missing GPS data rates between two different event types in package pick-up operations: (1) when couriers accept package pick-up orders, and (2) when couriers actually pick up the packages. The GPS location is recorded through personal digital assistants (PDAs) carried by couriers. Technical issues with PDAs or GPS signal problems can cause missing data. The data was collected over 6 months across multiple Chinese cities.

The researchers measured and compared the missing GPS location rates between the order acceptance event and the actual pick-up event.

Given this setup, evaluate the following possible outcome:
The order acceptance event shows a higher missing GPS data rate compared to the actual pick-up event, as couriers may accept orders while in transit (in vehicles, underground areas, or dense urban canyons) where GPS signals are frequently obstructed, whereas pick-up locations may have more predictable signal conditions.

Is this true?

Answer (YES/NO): YES